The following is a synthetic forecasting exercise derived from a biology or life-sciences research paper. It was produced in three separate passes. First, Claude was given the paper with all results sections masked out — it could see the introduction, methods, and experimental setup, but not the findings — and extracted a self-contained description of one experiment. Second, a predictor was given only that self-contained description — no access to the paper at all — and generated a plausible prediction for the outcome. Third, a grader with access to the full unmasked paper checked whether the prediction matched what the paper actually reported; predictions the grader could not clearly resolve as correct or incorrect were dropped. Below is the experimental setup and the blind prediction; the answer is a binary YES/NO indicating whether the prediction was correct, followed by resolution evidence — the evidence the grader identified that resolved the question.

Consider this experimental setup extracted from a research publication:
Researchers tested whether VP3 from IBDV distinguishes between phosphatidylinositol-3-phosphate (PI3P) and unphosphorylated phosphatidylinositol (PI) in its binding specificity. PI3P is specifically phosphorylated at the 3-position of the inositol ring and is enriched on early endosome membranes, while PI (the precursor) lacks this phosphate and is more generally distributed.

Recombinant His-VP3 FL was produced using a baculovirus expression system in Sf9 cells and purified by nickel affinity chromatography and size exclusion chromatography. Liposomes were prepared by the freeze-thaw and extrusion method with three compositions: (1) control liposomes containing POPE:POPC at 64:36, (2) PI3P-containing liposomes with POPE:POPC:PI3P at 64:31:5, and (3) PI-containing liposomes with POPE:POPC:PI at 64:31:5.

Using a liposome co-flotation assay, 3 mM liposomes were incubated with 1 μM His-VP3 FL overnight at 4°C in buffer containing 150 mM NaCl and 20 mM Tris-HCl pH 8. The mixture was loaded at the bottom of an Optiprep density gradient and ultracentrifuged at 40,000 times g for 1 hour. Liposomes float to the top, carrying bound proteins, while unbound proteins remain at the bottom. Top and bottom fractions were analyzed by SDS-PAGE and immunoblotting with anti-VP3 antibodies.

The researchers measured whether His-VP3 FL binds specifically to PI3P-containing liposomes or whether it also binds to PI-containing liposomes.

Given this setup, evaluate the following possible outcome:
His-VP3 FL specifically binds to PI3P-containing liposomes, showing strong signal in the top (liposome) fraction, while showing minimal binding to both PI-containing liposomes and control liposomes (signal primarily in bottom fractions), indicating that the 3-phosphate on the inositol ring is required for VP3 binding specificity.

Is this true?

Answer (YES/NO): YES